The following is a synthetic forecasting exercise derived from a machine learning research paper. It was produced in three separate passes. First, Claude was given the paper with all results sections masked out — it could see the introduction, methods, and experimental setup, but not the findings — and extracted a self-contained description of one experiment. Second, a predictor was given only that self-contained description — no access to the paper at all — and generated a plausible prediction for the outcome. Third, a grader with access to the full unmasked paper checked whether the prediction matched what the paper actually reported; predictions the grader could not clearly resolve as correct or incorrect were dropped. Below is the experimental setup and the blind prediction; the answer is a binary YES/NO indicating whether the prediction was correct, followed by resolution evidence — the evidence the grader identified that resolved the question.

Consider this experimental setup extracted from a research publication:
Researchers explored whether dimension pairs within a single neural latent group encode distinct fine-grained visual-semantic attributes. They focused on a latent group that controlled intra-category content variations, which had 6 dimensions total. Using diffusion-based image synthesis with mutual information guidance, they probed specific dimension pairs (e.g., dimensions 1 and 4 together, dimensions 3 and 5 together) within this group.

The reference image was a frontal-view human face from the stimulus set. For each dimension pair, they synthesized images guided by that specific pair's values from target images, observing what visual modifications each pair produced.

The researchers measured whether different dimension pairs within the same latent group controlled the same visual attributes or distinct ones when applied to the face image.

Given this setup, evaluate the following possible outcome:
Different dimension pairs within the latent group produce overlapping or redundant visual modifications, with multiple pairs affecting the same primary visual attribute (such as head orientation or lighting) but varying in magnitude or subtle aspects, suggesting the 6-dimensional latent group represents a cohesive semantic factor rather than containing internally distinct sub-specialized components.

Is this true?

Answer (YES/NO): NO